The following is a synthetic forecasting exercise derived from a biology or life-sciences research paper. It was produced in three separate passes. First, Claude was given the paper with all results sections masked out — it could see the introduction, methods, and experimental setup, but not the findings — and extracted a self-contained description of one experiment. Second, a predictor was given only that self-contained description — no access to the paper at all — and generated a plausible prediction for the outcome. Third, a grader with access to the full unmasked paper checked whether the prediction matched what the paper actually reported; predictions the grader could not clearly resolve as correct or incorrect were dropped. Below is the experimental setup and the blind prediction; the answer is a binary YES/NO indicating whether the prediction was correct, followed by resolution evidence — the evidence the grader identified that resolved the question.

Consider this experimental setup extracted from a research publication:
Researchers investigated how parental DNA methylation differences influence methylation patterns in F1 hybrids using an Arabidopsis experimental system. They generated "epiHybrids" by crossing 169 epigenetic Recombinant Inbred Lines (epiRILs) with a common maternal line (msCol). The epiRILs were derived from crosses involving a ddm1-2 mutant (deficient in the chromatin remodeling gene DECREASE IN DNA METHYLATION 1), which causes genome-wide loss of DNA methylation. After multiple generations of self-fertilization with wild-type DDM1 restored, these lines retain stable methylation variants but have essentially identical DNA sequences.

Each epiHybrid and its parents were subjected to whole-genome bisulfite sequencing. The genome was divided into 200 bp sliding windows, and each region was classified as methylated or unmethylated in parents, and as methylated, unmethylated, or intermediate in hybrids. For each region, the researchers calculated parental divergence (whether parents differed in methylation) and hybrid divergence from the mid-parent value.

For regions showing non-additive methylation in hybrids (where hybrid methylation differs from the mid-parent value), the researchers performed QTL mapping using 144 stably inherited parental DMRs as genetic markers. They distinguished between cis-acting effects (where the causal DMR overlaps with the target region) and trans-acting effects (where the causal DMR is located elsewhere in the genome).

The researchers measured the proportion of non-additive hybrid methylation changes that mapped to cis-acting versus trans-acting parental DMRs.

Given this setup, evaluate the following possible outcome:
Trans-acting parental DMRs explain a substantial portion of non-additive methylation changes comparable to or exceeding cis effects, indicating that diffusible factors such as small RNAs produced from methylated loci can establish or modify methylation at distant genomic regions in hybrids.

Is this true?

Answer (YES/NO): YES